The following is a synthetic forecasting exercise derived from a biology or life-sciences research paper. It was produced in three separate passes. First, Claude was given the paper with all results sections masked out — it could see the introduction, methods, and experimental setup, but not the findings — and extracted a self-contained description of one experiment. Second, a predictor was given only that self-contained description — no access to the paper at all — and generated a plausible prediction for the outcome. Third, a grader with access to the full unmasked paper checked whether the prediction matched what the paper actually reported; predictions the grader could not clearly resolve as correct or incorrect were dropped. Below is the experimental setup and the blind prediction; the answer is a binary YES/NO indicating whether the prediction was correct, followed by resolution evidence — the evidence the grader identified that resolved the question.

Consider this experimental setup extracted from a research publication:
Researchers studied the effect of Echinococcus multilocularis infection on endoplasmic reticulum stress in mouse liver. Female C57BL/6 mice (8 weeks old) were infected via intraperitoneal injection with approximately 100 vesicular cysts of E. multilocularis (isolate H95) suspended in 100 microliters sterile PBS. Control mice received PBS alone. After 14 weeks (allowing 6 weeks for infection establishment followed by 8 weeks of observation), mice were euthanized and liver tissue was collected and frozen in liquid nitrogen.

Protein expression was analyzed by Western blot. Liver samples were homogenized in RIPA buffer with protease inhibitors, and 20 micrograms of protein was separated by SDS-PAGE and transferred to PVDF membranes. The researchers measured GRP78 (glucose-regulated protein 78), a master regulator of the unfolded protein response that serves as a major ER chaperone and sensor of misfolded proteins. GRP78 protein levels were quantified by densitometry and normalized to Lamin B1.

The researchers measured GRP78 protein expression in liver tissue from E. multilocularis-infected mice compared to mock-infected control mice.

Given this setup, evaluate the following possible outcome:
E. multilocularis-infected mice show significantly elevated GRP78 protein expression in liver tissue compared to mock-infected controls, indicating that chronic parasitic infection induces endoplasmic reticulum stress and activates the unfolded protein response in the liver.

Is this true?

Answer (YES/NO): NO